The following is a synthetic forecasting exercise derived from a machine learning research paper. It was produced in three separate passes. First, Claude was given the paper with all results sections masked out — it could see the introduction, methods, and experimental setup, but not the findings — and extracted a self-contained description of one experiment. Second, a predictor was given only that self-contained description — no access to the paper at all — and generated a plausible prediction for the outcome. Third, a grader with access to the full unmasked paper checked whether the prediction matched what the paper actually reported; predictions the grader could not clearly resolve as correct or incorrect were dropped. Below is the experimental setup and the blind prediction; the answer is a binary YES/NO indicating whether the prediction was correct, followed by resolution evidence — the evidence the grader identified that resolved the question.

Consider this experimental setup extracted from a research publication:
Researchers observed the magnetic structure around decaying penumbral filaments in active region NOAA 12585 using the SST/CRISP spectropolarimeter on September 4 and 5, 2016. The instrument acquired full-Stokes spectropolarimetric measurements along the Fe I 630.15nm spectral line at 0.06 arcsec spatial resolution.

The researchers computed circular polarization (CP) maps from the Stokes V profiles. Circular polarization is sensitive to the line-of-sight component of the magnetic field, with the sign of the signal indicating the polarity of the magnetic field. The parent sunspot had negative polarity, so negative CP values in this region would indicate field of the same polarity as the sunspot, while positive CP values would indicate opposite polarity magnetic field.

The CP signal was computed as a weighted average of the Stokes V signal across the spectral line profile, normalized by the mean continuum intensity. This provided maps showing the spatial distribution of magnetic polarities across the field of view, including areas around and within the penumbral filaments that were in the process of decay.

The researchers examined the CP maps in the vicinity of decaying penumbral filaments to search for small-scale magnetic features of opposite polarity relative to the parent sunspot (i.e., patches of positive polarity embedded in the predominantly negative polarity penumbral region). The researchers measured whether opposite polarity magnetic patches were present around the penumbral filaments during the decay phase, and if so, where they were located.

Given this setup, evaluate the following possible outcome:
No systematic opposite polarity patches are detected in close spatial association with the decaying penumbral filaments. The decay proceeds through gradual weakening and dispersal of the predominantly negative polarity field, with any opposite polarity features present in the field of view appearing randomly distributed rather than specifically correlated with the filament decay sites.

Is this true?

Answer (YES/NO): NO